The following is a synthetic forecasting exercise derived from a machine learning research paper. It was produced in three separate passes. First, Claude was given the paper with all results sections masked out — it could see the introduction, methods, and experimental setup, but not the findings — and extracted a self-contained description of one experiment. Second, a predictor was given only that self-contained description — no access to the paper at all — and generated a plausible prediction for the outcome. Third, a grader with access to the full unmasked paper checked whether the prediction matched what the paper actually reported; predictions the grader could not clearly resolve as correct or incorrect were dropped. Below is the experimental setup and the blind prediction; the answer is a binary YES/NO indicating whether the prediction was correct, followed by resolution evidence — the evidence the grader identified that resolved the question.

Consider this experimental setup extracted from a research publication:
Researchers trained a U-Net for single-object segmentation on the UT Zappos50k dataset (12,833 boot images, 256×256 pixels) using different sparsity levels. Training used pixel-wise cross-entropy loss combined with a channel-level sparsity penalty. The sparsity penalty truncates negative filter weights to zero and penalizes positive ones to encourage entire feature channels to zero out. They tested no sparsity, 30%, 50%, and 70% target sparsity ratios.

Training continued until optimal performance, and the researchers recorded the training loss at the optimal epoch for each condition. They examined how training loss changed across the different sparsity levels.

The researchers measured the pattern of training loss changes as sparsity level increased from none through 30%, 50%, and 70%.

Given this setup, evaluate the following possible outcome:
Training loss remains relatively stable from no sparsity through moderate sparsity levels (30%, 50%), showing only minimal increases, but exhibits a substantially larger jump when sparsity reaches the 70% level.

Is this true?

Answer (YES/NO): NO